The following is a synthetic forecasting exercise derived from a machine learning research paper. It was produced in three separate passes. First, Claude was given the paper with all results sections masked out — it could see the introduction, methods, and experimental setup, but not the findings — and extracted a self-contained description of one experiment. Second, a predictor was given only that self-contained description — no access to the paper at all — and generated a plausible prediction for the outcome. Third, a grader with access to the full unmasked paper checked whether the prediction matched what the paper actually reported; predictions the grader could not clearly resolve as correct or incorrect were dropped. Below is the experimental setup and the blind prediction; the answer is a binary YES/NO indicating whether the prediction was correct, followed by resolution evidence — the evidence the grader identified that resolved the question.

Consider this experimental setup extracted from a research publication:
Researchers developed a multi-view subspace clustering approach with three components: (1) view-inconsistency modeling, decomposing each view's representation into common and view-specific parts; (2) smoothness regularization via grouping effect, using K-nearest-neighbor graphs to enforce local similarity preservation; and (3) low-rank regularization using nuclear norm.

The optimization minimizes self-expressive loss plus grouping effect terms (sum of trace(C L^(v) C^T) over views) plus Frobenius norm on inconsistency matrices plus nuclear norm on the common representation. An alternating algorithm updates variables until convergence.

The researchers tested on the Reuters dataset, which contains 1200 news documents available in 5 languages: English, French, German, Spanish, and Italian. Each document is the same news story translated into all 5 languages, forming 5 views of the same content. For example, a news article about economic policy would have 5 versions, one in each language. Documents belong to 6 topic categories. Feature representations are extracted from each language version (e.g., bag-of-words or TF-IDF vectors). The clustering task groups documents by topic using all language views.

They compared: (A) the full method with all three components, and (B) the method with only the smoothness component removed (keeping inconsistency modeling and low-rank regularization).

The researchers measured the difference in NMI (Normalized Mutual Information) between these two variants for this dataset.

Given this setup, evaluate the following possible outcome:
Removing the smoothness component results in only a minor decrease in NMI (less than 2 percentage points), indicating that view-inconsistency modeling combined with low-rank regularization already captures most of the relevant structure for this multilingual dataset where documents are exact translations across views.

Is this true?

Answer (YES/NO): YES